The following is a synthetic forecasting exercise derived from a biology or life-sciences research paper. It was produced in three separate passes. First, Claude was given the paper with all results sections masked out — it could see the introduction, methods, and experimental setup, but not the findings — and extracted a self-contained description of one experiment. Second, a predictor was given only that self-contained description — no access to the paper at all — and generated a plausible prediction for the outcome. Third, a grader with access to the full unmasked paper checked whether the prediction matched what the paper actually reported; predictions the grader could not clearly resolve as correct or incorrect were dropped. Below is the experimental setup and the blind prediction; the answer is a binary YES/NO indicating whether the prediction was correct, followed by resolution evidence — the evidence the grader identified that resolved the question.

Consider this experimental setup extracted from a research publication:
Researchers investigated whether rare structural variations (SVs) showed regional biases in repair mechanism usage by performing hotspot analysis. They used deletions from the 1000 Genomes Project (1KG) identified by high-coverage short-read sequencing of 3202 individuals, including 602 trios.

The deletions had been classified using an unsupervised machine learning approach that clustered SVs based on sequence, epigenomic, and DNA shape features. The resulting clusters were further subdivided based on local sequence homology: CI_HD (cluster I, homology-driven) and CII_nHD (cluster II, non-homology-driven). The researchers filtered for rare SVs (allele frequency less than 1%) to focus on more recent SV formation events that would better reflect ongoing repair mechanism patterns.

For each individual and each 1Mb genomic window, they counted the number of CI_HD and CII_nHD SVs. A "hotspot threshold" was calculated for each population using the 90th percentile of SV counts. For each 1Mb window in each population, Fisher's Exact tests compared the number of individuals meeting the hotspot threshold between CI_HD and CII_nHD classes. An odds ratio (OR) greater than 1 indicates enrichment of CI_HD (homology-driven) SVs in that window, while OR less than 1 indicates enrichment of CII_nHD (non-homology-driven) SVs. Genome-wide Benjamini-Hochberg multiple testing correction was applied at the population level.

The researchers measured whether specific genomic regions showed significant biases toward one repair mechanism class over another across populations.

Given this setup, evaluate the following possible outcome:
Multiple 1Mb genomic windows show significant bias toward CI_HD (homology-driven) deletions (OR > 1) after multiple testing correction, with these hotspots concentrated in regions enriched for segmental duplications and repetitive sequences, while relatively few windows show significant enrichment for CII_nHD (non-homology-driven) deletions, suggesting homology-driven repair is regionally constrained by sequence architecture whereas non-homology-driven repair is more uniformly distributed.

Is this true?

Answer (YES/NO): YES